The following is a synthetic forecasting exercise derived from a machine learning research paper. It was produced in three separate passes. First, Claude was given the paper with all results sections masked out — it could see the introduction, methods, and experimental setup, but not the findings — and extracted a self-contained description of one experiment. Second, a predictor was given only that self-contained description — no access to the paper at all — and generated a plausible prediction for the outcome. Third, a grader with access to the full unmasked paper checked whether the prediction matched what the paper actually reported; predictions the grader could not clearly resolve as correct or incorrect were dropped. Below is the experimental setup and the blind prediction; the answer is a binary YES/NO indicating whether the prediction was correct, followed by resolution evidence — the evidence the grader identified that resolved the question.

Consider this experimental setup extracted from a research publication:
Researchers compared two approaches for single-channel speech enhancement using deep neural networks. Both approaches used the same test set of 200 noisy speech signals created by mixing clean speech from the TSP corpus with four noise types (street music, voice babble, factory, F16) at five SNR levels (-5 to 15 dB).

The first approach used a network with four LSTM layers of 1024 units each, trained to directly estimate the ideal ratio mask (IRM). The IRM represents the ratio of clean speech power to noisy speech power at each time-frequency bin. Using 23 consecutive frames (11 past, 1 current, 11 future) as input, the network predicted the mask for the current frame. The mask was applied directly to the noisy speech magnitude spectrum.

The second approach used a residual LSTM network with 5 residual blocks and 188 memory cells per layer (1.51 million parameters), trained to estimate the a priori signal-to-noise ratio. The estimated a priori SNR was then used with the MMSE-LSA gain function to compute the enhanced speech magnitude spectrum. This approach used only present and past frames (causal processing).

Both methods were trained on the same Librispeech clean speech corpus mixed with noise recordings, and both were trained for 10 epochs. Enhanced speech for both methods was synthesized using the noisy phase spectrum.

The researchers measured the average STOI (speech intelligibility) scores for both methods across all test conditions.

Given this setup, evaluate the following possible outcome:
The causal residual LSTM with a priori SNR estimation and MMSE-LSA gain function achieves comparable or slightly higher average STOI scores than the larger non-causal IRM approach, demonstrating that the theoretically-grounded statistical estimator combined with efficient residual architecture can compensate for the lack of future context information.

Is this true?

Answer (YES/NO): YES